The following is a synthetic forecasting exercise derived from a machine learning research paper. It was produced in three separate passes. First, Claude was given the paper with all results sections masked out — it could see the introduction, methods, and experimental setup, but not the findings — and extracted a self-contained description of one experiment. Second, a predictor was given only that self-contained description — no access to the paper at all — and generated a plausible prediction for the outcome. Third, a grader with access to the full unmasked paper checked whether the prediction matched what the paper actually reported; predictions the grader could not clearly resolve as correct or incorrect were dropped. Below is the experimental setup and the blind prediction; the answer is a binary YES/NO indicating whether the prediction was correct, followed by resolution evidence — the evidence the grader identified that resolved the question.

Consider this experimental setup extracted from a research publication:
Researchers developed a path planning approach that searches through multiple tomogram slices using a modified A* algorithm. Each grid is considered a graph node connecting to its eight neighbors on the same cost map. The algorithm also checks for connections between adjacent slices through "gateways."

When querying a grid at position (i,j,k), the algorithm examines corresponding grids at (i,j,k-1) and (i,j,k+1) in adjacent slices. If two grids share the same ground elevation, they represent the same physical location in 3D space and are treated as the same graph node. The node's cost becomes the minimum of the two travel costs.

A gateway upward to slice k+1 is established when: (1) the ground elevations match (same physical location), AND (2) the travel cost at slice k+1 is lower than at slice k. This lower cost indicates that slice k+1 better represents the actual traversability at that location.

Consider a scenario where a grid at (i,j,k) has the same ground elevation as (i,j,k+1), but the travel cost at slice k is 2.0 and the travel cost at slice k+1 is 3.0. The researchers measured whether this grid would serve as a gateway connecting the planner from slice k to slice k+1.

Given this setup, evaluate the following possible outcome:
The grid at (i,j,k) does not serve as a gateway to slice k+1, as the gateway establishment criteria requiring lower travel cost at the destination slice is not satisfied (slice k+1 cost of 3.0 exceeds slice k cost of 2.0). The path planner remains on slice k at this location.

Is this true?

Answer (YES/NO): YES